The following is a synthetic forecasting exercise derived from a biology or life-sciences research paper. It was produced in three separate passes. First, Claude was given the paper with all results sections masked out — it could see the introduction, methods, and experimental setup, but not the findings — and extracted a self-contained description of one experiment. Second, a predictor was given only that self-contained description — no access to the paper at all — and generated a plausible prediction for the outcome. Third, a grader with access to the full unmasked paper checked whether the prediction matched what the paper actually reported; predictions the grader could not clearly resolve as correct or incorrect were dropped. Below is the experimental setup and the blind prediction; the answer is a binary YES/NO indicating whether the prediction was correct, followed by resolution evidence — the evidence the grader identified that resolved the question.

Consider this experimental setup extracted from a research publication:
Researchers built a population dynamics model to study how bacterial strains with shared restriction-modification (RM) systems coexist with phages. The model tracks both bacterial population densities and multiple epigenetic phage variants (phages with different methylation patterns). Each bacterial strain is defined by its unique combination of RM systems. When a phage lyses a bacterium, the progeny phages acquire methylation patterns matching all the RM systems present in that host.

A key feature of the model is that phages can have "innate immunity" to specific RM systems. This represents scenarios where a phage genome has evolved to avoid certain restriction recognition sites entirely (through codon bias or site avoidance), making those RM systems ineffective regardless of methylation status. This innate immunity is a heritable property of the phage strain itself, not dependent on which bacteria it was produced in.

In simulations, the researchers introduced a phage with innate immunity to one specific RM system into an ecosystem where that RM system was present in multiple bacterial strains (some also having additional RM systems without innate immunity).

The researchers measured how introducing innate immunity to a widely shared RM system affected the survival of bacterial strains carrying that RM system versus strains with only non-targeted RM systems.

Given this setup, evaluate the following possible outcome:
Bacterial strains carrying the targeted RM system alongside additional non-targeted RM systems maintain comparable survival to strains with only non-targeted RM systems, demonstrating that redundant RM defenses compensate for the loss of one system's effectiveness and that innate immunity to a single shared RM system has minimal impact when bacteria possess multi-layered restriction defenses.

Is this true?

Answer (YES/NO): NO